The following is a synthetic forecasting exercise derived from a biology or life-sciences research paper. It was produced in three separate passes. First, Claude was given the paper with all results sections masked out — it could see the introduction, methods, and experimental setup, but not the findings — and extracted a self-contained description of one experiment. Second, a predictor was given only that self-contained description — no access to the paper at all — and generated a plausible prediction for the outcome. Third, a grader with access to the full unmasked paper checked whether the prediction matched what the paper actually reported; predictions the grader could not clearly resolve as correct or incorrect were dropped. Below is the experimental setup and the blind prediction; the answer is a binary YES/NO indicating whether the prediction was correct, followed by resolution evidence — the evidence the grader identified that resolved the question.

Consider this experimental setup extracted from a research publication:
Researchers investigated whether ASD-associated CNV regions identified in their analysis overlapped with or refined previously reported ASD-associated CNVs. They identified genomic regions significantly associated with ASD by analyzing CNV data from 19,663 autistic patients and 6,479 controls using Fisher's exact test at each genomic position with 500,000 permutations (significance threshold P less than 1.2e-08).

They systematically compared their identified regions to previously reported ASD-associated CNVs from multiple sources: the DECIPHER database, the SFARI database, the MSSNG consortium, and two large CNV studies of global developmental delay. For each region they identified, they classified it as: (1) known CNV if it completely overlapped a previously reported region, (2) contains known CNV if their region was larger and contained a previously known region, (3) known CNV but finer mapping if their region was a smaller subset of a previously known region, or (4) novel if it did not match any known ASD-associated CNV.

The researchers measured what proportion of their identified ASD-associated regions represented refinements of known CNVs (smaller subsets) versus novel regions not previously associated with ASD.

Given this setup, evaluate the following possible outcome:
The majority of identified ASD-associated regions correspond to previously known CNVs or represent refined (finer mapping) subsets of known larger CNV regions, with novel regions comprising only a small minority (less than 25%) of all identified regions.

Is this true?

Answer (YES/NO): YES